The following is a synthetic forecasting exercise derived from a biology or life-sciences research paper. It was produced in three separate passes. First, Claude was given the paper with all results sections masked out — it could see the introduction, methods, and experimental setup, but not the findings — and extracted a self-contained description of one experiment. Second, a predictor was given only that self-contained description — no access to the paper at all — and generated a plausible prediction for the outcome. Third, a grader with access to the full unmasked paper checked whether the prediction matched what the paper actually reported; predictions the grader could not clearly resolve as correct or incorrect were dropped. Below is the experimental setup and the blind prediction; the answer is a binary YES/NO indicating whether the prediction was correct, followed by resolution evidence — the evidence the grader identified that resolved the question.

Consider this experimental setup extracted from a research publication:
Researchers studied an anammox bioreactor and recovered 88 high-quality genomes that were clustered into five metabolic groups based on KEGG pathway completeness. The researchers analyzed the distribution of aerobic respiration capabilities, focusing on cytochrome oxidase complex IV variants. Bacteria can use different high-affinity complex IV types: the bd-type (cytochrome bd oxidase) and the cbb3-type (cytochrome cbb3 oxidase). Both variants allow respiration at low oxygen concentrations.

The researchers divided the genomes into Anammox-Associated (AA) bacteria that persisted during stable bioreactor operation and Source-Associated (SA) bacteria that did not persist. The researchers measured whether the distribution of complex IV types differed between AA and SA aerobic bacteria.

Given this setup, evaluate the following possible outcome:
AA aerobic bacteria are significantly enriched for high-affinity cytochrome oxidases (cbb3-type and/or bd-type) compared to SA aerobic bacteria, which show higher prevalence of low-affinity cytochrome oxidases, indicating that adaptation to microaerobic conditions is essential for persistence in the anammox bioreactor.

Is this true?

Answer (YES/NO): NO